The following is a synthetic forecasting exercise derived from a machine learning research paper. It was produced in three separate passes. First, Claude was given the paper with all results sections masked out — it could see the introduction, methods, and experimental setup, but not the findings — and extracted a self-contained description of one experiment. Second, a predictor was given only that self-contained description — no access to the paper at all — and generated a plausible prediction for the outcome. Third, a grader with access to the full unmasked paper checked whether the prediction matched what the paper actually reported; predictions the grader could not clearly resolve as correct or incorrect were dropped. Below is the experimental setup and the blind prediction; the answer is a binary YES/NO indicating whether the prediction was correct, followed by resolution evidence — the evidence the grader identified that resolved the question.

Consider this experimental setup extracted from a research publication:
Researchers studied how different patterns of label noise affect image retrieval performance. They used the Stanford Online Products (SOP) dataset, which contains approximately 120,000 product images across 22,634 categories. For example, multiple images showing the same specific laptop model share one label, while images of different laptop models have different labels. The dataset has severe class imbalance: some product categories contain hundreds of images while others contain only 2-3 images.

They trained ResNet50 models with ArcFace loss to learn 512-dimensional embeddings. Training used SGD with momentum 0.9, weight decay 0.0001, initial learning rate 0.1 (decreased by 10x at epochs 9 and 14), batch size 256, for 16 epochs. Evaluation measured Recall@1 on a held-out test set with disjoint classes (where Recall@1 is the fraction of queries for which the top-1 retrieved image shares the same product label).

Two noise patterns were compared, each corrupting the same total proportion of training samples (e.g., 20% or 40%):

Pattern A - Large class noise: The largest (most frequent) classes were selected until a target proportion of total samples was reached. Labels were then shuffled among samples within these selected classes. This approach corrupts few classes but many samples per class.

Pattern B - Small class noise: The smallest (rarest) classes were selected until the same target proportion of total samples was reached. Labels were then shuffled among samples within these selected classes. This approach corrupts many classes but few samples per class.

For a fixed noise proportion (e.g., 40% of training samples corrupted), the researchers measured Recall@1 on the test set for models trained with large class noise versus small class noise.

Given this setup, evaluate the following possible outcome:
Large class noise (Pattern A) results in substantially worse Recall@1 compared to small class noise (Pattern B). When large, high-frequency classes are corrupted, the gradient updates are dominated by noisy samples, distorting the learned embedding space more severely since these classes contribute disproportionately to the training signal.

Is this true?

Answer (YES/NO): NO